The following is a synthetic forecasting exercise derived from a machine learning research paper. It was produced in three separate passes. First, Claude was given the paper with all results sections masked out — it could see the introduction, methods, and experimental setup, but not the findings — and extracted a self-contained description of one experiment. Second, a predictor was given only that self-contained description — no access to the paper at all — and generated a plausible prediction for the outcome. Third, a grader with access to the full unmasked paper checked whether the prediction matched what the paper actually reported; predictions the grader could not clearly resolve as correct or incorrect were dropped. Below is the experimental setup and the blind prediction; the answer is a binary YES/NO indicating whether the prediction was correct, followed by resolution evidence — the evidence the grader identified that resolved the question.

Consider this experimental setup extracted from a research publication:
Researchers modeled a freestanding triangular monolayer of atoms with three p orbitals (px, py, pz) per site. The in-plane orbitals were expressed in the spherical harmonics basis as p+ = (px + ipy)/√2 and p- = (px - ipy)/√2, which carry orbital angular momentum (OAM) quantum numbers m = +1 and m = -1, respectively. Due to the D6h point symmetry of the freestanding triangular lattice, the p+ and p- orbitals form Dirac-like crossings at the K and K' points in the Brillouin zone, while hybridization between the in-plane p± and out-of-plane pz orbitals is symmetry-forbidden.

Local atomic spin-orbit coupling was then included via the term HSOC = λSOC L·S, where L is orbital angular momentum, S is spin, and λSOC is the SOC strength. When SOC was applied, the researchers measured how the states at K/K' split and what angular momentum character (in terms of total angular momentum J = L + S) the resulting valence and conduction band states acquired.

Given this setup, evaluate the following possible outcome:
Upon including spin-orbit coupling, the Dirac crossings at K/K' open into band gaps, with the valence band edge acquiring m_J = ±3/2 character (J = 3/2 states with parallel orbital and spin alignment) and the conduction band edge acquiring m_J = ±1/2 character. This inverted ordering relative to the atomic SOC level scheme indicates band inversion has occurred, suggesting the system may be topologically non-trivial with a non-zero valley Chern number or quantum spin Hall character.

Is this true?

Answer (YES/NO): NO